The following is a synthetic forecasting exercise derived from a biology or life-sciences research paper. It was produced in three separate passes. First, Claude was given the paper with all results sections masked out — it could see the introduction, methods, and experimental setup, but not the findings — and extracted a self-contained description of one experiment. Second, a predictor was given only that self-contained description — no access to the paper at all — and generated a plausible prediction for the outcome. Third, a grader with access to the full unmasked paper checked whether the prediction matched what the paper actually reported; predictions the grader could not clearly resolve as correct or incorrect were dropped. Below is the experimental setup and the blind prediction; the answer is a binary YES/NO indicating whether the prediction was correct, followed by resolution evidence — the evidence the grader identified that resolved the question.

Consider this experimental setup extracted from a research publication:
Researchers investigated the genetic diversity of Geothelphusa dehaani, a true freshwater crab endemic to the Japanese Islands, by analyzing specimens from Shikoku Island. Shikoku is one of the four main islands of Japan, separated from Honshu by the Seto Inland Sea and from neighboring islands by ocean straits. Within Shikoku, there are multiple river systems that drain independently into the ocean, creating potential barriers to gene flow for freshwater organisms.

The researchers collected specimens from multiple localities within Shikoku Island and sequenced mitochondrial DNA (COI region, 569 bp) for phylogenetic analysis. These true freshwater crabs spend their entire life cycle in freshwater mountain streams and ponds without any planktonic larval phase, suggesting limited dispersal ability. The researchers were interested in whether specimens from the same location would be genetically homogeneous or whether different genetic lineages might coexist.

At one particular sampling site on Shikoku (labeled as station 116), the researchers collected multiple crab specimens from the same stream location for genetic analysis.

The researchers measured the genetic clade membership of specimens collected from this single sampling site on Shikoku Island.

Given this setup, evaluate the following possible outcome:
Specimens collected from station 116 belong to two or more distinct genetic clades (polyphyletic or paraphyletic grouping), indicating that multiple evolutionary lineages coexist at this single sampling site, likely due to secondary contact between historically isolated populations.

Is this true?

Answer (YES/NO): NO